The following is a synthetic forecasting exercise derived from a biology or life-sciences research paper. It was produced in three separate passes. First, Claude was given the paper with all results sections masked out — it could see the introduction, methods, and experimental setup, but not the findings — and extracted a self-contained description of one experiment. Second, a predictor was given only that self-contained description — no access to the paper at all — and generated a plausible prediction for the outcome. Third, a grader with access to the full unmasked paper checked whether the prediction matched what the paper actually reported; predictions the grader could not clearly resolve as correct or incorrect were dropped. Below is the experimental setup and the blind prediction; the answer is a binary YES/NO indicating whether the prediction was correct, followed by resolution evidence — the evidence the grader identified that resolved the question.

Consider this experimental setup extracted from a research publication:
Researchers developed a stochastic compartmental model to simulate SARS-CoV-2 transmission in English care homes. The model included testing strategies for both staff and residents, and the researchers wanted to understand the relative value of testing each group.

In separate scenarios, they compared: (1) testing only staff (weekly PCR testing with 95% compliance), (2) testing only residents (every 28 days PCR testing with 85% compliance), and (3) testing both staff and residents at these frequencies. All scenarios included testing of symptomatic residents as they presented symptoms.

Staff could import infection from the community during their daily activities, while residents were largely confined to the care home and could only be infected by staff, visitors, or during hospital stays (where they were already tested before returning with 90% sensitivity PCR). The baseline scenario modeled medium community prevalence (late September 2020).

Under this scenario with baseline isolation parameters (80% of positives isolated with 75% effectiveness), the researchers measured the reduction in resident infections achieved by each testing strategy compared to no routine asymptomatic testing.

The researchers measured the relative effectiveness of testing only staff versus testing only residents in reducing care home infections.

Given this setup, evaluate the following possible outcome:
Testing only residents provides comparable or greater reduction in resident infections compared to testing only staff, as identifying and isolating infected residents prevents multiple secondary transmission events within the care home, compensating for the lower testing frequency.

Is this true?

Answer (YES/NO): NO